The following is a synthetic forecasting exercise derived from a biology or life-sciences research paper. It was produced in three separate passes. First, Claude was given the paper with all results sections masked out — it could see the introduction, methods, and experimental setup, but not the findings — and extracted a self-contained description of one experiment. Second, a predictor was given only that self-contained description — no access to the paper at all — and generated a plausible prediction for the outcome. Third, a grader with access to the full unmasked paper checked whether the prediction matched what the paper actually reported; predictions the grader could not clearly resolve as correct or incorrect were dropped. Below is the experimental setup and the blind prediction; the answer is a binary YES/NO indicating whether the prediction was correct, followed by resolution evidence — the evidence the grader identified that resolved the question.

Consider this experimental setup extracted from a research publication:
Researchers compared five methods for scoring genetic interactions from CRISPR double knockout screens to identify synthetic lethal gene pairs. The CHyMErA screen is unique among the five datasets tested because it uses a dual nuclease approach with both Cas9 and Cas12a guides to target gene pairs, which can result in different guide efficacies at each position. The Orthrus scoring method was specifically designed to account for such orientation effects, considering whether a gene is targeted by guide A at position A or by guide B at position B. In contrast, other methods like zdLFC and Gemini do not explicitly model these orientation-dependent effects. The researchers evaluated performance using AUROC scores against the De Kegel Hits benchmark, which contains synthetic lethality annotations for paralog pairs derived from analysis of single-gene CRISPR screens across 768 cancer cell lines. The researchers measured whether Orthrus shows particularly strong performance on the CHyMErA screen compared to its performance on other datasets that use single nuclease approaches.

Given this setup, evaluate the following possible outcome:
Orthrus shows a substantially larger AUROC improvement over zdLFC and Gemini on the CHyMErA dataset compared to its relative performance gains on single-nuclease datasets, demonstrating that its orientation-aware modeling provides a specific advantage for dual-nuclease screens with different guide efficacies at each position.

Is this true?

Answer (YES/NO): NO